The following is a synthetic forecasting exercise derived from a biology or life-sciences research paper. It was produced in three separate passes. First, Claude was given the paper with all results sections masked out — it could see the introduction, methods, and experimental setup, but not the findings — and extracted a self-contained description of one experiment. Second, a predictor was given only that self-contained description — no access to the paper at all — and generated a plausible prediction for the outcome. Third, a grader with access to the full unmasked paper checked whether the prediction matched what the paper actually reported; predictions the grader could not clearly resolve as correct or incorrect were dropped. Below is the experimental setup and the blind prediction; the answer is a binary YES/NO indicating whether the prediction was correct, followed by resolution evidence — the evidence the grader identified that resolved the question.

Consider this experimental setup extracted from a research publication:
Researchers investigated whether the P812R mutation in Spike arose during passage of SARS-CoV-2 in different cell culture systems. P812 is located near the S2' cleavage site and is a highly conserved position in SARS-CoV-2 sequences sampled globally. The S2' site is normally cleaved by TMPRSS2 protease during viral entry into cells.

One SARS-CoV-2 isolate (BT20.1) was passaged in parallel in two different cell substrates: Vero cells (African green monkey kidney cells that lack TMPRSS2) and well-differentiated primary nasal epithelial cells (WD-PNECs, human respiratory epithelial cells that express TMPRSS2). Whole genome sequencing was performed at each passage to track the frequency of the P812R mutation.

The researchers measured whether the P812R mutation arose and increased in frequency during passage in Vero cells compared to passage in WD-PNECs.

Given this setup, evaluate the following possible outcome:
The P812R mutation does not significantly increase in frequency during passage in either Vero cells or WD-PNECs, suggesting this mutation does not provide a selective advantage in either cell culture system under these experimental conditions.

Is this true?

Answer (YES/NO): NO